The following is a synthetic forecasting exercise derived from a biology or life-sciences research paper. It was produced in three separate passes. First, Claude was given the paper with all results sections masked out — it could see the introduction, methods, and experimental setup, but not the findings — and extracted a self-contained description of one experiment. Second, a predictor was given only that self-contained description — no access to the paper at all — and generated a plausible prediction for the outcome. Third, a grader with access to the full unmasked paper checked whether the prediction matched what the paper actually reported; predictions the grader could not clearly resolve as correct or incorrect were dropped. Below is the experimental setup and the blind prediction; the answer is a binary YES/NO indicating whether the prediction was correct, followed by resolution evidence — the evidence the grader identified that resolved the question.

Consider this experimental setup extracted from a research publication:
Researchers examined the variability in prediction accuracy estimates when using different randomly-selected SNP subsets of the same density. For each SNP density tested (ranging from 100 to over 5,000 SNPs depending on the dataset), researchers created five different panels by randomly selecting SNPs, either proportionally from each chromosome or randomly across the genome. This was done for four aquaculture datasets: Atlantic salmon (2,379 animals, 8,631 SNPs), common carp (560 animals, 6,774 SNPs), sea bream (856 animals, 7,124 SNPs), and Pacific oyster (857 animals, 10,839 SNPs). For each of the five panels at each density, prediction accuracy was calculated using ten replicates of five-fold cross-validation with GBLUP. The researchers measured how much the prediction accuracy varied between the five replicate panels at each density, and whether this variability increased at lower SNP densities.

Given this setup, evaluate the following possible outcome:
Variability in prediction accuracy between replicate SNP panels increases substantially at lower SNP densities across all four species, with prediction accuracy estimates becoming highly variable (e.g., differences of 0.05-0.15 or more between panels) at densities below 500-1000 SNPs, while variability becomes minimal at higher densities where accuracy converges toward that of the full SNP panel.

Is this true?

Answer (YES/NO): YES